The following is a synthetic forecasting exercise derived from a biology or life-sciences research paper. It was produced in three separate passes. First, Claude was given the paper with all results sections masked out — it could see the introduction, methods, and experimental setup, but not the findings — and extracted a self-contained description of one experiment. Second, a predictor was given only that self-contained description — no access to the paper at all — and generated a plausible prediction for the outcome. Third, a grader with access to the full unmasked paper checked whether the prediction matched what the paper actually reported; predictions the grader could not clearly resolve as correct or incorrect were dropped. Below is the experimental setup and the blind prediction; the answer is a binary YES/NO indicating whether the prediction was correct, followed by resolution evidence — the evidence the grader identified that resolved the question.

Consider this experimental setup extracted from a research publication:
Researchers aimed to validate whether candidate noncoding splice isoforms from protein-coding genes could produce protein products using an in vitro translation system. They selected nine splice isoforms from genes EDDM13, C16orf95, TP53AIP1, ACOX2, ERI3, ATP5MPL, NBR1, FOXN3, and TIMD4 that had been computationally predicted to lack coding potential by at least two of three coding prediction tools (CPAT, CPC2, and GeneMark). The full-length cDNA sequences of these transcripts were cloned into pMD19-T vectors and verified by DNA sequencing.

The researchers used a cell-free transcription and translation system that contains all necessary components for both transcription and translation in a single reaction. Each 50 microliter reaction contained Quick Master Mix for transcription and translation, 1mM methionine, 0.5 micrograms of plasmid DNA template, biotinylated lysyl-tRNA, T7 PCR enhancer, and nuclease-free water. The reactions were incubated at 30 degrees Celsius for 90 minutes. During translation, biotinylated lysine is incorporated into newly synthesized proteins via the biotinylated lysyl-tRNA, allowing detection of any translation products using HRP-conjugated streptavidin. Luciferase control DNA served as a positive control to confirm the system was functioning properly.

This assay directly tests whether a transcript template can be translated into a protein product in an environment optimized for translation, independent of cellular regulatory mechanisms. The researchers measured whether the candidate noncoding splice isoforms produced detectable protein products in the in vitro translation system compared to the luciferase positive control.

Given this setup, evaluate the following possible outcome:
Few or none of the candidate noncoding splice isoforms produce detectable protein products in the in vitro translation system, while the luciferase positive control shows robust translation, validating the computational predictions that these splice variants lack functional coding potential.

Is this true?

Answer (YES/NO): YES